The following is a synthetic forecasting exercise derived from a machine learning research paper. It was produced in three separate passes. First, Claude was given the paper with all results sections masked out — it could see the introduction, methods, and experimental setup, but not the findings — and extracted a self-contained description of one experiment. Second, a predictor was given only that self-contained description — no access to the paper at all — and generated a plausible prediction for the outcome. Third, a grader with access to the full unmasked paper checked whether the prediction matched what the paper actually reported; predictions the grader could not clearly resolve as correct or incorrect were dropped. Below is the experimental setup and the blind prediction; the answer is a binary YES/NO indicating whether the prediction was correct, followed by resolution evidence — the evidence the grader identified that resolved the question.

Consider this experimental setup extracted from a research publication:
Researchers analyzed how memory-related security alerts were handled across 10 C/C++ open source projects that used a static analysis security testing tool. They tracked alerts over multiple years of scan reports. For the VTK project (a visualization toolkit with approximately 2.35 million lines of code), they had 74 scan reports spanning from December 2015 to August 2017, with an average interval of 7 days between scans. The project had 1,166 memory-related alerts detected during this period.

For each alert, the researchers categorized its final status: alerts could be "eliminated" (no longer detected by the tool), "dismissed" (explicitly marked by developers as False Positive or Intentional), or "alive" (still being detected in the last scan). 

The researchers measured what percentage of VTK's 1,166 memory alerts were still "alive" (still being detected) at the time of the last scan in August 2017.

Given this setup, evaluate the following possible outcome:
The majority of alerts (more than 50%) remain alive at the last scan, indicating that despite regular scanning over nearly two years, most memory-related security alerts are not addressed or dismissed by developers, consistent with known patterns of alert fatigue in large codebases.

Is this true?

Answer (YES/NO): YES